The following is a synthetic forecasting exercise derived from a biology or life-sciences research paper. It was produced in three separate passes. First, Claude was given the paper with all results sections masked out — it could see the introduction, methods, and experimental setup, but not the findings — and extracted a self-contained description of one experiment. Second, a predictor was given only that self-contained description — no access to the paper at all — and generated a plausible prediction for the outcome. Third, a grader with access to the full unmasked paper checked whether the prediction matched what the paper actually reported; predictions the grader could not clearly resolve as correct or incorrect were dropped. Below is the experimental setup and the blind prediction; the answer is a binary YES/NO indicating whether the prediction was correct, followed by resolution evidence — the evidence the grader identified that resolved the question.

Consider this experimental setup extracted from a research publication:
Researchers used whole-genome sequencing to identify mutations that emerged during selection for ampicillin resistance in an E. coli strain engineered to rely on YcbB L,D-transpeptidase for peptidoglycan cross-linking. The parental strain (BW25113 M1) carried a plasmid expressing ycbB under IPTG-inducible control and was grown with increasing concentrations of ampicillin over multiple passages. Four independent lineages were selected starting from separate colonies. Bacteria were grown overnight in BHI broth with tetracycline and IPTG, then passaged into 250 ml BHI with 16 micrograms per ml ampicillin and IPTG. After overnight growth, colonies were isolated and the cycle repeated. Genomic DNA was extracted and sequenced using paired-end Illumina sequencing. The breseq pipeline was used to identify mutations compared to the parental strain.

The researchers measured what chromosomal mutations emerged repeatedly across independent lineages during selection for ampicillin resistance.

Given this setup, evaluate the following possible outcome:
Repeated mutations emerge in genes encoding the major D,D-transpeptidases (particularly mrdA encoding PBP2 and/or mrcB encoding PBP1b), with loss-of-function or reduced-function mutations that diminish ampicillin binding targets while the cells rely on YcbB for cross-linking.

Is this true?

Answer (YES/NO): NO